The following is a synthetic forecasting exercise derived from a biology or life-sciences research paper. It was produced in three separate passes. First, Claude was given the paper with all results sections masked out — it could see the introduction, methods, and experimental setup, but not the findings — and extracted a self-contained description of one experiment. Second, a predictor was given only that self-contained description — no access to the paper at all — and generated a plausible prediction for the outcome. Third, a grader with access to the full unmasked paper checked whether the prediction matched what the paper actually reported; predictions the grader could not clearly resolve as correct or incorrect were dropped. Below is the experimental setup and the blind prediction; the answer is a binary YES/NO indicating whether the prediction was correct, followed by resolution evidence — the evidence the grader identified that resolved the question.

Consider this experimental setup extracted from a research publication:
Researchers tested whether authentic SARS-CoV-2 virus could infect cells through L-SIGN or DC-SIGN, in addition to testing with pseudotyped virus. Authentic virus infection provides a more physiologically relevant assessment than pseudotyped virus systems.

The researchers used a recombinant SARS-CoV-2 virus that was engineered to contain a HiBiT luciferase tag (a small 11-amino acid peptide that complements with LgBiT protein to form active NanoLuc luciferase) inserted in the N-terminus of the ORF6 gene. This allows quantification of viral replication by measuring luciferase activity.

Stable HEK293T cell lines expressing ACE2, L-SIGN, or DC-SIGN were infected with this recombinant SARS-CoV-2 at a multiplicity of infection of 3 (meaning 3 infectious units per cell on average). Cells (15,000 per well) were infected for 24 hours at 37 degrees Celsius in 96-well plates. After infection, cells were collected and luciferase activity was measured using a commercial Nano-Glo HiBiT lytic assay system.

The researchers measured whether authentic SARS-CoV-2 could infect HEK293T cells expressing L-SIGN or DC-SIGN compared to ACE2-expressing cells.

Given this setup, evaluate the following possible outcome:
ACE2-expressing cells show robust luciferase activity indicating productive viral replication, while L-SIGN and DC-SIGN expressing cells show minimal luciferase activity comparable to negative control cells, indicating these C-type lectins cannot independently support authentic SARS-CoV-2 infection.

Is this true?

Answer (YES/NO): NO